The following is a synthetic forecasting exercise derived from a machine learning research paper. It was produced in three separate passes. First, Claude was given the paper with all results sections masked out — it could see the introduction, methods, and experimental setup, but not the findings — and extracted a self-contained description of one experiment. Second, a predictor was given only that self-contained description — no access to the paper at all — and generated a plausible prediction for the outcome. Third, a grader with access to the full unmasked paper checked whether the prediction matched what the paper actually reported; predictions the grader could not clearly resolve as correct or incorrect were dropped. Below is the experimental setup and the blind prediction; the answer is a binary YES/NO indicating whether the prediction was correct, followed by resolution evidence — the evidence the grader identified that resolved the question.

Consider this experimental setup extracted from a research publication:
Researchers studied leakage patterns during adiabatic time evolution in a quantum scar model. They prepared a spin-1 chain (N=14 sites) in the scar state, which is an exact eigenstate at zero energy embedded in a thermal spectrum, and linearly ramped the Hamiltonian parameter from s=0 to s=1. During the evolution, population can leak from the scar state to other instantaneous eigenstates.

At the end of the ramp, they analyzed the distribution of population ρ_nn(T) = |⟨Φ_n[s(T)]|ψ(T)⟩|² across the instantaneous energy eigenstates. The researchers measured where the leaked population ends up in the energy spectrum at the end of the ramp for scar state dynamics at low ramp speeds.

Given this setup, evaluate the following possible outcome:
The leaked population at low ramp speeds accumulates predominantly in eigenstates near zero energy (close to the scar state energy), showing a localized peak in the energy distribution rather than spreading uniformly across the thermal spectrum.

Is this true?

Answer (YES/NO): YES